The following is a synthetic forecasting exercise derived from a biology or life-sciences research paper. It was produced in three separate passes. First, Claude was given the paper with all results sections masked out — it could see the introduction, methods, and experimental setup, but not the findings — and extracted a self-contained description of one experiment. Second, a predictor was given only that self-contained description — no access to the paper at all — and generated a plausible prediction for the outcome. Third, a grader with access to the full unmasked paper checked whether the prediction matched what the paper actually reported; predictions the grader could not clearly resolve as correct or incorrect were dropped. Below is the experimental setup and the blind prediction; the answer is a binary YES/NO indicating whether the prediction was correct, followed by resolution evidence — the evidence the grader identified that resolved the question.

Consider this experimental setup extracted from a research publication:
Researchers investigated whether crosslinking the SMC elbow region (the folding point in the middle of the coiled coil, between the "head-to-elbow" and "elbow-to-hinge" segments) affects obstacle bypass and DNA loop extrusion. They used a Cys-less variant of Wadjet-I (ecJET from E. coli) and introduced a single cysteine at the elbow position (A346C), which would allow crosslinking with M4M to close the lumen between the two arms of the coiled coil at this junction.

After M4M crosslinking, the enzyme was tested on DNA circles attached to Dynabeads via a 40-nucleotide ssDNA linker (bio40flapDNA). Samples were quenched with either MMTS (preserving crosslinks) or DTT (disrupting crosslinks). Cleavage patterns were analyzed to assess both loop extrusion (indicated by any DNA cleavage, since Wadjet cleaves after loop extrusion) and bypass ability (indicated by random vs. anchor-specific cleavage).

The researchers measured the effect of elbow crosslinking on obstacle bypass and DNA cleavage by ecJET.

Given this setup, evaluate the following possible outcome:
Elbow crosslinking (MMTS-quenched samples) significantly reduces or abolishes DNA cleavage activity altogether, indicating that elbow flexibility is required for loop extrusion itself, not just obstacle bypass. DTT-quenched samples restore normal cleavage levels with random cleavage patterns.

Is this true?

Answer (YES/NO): NO